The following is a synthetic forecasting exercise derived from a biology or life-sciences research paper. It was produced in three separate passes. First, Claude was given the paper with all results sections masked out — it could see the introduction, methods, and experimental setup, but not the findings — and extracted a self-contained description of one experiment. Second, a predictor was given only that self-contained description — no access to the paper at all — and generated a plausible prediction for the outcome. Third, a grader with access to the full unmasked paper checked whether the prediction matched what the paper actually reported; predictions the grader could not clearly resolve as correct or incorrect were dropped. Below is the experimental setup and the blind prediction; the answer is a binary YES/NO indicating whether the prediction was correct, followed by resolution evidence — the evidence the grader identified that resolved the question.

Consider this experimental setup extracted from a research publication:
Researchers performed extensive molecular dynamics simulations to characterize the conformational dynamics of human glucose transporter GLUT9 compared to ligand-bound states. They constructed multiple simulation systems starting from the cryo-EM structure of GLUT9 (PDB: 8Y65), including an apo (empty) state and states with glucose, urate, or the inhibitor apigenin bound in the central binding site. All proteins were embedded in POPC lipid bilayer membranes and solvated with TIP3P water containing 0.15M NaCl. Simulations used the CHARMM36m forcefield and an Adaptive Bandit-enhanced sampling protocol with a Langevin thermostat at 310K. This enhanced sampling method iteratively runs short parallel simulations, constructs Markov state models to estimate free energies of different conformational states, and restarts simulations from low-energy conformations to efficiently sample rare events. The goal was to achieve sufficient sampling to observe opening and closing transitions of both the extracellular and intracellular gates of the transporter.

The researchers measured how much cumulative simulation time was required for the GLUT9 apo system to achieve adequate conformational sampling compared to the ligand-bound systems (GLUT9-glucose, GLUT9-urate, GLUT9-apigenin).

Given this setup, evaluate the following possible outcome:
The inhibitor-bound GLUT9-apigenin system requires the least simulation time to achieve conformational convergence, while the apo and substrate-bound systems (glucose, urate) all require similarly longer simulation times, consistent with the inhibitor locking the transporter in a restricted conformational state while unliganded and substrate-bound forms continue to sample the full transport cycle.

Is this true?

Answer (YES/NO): NO